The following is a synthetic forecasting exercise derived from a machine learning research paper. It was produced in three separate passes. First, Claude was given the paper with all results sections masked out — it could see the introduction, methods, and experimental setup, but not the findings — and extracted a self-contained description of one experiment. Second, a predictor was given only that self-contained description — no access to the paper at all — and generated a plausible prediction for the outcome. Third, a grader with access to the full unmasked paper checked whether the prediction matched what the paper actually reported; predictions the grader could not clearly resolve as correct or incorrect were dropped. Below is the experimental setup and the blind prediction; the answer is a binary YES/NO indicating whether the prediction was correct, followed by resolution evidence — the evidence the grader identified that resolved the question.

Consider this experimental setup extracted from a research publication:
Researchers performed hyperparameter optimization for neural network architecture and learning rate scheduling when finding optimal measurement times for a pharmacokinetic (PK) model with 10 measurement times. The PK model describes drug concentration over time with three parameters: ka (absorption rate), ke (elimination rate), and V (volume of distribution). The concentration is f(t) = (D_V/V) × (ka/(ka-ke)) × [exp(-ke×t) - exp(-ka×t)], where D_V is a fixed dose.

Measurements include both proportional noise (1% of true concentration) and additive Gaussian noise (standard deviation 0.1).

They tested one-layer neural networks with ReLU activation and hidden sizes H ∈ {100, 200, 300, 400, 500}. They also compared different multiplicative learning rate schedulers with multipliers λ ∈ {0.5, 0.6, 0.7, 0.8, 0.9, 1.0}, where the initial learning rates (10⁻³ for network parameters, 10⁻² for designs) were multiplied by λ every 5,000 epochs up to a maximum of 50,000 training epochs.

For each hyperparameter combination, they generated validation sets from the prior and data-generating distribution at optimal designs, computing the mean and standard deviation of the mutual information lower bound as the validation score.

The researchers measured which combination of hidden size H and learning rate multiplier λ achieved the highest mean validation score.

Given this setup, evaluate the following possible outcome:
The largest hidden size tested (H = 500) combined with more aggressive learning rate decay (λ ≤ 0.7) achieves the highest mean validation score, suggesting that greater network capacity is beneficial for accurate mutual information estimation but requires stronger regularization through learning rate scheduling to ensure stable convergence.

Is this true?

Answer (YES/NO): NO